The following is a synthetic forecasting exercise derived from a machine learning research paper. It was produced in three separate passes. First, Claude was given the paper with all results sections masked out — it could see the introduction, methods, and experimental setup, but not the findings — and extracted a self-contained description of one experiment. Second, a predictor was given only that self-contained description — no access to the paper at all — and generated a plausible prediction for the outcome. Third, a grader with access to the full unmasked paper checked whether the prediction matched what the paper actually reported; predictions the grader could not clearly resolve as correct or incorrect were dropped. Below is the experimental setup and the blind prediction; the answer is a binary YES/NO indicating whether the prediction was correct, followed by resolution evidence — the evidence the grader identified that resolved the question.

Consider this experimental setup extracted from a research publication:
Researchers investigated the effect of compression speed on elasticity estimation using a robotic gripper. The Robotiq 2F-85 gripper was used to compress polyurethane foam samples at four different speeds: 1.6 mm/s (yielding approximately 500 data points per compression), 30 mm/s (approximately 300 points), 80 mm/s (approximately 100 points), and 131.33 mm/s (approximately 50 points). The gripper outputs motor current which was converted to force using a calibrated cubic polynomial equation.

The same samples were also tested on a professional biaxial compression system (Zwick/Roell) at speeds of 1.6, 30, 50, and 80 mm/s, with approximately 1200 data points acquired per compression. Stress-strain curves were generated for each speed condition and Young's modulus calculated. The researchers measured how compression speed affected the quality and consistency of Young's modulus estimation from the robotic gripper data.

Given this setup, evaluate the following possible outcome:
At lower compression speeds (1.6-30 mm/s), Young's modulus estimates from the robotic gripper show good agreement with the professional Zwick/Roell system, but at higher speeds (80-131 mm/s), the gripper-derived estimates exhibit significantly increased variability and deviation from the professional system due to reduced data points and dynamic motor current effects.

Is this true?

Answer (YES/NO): NO